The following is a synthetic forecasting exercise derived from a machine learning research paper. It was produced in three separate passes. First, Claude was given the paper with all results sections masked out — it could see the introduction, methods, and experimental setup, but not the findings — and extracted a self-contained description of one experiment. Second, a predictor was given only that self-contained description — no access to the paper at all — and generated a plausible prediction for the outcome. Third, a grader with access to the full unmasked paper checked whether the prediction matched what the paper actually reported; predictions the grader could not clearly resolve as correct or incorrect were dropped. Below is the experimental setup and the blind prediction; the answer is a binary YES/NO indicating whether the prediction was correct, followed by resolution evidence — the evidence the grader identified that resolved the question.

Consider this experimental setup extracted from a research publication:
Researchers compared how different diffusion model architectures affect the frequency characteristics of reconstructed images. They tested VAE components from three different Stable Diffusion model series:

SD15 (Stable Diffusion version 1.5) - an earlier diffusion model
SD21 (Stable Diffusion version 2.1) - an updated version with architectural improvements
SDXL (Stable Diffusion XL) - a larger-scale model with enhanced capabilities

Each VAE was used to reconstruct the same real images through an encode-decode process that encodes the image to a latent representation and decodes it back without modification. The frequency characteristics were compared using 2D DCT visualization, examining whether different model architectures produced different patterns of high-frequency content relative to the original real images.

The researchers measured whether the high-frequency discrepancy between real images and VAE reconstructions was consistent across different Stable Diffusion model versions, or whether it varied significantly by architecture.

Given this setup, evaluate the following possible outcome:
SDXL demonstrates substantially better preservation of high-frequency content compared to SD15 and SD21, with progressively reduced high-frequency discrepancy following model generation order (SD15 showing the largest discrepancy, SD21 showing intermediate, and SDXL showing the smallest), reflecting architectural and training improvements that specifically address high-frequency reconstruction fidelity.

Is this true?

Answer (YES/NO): NO